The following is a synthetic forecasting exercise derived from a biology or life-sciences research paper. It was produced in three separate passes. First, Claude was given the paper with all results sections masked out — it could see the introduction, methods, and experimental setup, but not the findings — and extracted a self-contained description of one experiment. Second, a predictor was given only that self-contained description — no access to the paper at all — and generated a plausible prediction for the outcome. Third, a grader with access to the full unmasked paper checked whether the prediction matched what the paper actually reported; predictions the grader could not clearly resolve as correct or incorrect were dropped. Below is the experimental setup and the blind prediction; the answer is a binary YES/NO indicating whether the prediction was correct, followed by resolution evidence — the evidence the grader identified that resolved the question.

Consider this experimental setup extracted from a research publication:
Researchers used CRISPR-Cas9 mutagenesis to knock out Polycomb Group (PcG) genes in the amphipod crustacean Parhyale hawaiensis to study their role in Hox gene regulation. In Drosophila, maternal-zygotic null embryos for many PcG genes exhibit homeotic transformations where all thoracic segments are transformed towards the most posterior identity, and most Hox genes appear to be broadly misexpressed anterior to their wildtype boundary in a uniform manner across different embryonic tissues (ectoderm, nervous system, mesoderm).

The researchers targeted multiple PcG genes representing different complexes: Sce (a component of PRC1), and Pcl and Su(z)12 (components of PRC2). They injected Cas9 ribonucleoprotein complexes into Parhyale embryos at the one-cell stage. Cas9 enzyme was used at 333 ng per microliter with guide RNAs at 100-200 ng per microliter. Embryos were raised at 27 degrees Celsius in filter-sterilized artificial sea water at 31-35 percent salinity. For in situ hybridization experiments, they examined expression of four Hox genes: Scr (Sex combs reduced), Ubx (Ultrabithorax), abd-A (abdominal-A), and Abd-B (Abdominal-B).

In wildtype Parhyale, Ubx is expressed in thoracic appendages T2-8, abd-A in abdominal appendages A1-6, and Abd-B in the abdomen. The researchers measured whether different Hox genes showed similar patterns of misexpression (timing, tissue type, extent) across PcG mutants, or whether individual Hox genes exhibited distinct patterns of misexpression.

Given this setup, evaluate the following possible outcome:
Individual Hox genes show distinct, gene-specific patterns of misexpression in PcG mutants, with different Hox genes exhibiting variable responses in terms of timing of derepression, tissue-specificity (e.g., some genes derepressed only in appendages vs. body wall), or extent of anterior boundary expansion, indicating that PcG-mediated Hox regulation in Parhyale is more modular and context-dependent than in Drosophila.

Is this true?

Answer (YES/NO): YES